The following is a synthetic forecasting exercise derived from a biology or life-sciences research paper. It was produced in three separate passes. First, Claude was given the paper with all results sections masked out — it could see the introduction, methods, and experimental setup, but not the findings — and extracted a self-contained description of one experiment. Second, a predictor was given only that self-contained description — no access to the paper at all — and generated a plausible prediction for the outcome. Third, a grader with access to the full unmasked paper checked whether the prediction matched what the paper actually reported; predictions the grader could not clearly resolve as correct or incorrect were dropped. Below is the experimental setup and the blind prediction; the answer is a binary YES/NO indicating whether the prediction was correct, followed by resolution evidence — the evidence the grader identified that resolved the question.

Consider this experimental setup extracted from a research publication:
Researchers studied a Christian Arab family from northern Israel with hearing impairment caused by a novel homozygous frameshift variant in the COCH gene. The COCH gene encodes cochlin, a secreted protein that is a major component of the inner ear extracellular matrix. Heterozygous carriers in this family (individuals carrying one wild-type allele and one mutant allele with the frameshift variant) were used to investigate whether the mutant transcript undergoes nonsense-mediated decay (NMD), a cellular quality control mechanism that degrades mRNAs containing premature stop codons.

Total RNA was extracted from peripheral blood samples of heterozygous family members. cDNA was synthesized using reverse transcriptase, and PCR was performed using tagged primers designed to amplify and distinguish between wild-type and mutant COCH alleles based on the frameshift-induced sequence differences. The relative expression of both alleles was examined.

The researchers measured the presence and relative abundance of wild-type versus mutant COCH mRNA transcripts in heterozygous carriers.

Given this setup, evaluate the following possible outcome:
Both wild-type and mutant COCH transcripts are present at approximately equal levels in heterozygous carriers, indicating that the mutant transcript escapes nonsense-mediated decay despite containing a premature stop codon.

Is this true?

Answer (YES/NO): YES